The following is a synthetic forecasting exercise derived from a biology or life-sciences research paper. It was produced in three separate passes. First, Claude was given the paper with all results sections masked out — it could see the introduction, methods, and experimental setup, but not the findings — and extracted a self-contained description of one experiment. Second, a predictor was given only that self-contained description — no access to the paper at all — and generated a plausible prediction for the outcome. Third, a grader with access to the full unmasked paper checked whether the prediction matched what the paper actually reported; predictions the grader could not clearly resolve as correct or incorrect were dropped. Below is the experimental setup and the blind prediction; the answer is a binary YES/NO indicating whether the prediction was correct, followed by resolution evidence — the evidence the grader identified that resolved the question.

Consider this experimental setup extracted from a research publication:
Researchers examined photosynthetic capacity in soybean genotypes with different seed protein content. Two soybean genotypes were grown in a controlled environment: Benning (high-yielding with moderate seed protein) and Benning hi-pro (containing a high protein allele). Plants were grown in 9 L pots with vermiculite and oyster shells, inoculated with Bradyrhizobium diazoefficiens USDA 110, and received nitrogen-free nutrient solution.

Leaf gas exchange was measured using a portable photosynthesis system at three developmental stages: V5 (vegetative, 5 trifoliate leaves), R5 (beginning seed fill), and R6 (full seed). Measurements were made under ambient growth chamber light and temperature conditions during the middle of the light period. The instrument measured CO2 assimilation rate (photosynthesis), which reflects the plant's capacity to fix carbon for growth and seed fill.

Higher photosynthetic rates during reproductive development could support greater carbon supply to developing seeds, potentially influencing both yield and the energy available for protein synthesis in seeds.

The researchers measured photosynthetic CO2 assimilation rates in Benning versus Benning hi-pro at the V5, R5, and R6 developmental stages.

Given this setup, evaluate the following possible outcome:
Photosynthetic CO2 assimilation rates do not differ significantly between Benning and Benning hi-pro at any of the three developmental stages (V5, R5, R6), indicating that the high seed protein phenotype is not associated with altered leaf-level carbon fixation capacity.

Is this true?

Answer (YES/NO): YES